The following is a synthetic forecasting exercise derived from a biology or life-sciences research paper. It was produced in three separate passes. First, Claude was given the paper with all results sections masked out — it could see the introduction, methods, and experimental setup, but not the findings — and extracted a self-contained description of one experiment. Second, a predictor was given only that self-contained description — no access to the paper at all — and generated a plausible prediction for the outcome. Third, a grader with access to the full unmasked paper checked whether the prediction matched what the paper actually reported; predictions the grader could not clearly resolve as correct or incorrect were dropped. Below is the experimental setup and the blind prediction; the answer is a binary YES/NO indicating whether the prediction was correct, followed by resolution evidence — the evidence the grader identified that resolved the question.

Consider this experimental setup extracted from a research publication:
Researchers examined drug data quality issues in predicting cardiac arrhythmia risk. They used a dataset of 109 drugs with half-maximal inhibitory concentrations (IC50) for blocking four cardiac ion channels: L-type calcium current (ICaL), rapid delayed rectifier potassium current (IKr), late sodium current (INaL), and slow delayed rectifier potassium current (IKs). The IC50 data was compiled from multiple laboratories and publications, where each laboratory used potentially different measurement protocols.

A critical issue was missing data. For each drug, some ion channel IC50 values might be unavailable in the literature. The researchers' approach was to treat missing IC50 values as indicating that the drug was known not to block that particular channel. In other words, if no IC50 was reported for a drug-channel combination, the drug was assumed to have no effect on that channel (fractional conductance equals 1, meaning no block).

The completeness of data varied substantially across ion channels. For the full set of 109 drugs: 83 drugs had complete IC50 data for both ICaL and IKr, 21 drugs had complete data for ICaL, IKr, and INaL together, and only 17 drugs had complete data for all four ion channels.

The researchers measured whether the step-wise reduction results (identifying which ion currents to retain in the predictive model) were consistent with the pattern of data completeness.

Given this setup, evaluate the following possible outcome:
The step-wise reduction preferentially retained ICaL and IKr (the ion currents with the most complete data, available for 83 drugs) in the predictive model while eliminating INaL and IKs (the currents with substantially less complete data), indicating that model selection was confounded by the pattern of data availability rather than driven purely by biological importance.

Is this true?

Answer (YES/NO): NO